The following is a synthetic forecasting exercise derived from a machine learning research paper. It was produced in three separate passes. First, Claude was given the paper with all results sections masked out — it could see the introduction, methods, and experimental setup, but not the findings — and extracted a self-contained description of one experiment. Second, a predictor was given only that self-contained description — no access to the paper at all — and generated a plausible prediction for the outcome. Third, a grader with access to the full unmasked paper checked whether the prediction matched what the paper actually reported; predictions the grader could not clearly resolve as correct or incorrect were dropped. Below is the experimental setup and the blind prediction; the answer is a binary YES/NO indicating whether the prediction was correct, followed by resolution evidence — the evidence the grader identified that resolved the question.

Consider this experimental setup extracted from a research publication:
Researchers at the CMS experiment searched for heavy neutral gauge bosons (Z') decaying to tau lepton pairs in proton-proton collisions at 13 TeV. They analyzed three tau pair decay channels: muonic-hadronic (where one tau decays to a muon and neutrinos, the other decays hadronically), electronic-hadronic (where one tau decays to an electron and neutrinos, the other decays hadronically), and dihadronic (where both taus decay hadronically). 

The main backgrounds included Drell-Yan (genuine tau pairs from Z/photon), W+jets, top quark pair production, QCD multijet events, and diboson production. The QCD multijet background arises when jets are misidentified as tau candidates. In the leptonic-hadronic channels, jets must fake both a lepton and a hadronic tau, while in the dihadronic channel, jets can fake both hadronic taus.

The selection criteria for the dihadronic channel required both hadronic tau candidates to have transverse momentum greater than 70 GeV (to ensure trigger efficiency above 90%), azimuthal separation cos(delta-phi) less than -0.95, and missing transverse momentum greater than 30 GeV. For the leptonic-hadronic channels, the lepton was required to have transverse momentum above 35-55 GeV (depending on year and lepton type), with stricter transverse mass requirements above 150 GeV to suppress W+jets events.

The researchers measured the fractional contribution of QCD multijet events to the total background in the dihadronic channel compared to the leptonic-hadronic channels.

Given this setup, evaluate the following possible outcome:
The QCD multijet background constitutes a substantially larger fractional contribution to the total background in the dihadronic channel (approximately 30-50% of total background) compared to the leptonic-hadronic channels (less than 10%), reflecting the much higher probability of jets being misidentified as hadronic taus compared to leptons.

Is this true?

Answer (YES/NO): YES